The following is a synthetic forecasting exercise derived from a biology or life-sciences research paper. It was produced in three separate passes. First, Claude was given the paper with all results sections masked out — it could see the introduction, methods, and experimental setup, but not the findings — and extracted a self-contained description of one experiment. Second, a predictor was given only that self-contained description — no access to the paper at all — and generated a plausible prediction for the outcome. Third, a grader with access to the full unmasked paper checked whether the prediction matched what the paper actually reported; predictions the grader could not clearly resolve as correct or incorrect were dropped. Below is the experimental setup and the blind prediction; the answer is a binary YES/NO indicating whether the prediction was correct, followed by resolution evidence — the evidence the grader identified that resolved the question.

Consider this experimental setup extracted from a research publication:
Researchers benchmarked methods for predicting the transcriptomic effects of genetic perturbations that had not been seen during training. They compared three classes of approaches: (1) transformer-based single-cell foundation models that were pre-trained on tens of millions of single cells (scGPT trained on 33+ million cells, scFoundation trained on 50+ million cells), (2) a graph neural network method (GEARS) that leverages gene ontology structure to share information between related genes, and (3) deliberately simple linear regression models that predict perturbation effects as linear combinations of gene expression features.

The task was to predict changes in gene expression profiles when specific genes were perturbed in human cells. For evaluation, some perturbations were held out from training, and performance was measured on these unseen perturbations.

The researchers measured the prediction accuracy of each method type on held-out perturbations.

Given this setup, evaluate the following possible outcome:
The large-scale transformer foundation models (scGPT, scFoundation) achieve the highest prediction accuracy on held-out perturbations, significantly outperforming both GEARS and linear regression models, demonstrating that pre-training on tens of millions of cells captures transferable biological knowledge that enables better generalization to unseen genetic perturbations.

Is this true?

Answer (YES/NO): NO